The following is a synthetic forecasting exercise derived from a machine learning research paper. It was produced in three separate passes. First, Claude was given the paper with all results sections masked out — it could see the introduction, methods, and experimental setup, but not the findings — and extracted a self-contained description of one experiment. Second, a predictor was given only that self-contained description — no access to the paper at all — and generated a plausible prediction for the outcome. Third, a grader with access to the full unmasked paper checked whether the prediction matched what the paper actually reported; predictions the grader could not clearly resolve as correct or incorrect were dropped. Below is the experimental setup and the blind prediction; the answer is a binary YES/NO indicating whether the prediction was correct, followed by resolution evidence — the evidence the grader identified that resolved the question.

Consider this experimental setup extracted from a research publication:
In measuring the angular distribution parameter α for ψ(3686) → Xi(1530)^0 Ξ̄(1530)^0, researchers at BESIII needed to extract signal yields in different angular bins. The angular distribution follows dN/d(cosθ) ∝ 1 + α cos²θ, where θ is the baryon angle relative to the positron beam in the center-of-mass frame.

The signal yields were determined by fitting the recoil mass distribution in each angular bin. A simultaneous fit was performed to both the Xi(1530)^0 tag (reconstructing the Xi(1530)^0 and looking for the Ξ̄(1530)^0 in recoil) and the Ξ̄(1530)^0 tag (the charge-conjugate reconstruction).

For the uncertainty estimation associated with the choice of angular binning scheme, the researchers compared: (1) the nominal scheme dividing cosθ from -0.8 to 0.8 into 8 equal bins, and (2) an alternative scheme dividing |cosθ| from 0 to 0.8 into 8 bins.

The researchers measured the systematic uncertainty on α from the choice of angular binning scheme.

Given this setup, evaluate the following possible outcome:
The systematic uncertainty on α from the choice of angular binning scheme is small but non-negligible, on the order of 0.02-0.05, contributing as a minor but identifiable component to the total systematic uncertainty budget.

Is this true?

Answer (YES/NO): NO